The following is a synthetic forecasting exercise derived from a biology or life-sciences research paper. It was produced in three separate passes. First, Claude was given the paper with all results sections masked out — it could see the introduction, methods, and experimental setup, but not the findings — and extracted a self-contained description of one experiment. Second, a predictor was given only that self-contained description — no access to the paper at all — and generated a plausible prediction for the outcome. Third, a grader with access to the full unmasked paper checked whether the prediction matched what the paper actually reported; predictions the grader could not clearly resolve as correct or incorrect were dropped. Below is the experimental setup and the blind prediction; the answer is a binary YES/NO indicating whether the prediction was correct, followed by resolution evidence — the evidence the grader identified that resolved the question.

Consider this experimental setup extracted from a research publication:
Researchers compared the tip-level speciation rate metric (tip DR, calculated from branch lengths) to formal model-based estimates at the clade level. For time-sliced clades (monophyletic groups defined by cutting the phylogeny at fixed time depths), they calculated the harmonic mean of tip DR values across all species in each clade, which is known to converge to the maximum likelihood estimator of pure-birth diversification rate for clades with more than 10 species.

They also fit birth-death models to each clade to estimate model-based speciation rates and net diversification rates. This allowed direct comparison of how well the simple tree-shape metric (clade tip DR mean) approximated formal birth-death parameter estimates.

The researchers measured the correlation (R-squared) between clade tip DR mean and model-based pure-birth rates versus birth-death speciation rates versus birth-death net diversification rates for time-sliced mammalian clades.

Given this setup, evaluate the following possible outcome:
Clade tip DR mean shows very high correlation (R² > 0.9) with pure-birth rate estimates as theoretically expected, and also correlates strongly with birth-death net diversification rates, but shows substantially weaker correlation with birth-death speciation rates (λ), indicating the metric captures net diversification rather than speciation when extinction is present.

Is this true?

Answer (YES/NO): NO